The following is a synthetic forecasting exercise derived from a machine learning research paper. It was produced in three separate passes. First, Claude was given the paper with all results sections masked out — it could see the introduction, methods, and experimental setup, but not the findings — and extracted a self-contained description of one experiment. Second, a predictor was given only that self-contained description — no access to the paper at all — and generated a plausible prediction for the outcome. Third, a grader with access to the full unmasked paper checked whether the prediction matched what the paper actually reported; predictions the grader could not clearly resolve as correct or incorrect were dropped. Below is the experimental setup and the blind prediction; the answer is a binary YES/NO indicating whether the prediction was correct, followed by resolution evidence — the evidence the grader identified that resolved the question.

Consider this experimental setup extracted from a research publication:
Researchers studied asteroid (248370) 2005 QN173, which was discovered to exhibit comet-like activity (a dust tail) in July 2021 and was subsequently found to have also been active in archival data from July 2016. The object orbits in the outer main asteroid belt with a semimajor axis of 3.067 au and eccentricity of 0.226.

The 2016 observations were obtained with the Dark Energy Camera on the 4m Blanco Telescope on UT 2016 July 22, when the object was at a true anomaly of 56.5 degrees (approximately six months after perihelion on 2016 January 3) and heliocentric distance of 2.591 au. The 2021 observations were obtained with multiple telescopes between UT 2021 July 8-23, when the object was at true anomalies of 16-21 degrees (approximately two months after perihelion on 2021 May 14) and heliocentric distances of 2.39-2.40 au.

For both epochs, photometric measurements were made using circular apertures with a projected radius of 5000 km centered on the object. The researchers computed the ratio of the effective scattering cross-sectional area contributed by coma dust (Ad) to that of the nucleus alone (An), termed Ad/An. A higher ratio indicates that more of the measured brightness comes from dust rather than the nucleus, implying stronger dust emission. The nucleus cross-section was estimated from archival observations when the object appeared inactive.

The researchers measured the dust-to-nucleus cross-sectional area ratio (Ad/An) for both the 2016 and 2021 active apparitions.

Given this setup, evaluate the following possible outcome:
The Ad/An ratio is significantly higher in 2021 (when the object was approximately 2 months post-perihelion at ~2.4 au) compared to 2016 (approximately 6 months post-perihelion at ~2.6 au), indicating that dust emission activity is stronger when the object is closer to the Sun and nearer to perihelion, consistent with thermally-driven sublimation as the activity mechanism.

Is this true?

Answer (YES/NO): YES